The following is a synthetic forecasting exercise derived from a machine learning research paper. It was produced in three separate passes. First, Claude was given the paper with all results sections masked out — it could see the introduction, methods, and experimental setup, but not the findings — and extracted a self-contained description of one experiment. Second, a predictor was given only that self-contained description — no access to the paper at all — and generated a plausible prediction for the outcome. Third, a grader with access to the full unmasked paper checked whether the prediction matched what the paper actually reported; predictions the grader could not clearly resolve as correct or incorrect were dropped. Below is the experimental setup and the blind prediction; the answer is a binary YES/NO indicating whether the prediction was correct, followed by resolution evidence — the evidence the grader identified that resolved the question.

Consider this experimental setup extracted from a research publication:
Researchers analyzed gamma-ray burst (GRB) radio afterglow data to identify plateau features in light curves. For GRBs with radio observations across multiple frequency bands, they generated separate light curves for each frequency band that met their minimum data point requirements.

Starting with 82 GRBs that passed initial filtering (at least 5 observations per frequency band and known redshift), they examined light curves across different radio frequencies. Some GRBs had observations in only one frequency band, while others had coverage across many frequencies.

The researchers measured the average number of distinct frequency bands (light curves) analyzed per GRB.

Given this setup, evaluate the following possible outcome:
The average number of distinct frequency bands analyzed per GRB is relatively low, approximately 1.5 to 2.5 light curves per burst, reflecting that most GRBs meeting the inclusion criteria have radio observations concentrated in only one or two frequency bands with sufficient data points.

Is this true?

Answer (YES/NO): NO